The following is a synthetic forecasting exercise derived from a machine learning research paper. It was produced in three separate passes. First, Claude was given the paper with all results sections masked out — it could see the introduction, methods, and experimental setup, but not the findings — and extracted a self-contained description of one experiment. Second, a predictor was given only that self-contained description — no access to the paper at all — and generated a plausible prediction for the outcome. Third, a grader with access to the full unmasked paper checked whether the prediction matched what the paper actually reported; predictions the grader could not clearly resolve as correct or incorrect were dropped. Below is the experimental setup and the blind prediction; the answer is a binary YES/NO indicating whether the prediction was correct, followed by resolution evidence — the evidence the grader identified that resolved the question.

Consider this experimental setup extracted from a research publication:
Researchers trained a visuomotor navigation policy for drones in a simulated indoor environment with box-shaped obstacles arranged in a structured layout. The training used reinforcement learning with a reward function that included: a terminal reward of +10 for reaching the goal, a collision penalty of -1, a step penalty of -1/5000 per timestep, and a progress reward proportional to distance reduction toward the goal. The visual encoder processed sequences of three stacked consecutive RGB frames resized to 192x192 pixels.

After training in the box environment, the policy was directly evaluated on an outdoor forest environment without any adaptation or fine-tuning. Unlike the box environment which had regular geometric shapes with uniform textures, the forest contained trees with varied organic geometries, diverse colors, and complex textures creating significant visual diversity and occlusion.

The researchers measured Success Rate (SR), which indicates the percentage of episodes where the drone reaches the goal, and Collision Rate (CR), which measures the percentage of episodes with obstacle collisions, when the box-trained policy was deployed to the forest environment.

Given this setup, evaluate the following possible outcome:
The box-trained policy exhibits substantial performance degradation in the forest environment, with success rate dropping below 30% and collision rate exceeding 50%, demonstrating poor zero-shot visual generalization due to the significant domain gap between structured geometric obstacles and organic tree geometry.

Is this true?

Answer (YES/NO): NO